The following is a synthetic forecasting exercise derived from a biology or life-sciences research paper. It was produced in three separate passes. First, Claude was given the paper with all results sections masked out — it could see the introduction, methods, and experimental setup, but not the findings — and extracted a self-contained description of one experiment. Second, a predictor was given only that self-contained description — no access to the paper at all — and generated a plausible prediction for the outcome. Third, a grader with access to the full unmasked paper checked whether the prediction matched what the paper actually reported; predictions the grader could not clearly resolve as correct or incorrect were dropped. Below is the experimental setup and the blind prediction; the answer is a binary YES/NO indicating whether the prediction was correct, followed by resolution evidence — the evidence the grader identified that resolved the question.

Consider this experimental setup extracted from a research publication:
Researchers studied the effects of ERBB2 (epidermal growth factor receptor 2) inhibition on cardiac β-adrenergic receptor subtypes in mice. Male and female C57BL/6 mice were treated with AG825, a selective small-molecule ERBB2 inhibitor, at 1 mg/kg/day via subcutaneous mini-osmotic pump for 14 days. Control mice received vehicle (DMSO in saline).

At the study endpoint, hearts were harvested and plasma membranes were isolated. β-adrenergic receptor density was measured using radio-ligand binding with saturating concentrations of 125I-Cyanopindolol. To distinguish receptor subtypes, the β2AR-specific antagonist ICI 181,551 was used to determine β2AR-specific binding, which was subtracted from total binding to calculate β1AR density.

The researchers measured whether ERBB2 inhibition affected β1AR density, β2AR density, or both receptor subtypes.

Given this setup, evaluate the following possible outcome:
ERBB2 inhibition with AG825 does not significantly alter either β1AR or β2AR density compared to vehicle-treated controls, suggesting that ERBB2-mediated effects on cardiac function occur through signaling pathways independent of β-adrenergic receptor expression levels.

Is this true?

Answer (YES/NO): NO